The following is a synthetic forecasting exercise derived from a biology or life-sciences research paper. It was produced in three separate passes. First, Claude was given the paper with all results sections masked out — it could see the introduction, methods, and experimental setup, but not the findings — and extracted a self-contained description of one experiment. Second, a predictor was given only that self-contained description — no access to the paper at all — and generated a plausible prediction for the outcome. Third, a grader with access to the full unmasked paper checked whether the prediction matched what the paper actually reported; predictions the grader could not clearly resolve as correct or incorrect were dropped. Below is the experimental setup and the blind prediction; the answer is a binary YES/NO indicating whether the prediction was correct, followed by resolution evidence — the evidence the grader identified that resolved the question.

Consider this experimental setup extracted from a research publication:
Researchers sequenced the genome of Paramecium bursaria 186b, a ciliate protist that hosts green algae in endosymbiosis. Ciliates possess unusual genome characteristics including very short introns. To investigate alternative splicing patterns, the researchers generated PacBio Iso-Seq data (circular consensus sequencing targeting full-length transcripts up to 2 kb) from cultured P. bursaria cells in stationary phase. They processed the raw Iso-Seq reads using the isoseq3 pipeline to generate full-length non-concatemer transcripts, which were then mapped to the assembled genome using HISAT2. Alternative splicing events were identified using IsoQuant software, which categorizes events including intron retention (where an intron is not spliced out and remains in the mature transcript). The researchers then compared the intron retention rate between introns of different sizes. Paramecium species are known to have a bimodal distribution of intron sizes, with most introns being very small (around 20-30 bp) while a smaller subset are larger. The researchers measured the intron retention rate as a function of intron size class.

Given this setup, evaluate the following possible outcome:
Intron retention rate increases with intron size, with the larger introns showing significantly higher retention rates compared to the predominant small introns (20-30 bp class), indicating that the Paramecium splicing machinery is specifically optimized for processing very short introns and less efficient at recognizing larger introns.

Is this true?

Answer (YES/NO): YES